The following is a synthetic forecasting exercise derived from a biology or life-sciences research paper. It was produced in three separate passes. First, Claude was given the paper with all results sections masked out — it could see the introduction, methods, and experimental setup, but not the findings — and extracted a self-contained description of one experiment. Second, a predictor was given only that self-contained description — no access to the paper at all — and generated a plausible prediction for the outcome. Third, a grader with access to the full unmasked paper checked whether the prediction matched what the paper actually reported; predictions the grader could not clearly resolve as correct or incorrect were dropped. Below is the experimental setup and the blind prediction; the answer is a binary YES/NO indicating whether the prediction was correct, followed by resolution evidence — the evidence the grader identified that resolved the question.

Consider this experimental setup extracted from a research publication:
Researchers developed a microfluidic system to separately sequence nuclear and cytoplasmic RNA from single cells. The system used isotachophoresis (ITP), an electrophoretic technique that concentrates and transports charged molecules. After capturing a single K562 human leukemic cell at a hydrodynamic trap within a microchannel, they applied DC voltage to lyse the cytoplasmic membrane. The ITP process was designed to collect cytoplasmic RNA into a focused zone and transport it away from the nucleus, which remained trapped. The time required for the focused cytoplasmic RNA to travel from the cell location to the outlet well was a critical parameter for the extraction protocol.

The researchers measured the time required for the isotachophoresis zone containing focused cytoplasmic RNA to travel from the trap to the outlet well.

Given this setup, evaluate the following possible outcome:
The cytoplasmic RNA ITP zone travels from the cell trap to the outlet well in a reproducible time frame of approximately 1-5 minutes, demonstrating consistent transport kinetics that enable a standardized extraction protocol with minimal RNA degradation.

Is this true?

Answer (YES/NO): YES